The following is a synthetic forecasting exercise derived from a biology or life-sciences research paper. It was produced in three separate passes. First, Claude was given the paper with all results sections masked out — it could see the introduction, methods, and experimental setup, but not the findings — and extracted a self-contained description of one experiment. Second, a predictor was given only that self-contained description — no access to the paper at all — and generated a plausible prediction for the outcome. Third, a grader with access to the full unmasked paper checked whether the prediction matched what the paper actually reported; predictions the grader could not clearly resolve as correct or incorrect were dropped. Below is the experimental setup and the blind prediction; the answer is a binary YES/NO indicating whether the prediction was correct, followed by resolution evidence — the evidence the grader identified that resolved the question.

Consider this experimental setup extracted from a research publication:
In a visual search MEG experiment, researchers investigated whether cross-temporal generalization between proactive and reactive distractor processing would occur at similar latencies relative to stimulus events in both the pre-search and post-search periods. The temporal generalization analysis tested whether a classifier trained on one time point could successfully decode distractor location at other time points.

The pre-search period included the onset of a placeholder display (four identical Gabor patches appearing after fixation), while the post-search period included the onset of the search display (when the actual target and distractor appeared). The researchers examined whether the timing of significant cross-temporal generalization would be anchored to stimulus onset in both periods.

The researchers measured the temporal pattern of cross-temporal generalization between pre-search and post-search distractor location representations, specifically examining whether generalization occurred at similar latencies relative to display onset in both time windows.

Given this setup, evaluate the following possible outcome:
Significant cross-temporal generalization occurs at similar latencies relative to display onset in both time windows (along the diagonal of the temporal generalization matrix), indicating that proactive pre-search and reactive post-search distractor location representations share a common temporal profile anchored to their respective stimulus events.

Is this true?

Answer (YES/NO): YES